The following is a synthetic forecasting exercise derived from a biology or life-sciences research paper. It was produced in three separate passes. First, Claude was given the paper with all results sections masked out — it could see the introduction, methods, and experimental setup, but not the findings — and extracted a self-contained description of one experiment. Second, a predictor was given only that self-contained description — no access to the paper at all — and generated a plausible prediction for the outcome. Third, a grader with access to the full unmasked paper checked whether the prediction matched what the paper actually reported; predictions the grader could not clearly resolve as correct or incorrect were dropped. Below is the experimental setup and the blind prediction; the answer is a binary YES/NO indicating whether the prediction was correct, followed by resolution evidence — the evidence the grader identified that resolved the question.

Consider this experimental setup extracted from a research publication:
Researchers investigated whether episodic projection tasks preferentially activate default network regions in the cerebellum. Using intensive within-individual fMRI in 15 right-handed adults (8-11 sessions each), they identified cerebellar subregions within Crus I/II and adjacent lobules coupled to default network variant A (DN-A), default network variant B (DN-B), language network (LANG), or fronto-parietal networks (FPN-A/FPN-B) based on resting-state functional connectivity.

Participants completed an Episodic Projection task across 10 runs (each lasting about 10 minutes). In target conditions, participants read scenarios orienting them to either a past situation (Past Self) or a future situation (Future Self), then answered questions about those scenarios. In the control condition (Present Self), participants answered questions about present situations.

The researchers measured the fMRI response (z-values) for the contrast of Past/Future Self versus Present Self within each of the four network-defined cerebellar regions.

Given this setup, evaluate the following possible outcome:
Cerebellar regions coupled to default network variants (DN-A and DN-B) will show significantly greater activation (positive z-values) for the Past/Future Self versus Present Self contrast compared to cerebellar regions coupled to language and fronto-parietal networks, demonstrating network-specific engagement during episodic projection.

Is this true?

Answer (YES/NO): NO